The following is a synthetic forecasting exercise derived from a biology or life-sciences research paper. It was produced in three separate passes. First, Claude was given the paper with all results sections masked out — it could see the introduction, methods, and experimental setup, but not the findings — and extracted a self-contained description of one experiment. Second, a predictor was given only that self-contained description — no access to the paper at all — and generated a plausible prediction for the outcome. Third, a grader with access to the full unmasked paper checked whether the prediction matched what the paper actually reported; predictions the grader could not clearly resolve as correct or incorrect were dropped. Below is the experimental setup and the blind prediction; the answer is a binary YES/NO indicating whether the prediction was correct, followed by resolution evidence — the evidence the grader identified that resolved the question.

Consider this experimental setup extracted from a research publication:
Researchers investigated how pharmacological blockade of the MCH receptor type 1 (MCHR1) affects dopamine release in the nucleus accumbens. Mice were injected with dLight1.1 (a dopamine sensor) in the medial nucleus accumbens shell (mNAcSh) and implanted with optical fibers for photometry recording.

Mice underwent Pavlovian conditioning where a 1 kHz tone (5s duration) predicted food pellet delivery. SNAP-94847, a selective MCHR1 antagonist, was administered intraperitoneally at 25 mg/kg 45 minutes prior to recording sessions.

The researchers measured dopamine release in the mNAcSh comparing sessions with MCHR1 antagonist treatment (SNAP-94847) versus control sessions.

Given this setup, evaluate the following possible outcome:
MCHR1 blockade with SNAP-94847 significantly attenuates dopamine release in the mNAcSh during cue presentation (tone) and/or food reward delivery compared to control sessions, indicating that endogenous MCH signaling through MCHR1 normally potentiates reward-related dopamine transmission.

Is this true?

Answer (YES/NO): NO